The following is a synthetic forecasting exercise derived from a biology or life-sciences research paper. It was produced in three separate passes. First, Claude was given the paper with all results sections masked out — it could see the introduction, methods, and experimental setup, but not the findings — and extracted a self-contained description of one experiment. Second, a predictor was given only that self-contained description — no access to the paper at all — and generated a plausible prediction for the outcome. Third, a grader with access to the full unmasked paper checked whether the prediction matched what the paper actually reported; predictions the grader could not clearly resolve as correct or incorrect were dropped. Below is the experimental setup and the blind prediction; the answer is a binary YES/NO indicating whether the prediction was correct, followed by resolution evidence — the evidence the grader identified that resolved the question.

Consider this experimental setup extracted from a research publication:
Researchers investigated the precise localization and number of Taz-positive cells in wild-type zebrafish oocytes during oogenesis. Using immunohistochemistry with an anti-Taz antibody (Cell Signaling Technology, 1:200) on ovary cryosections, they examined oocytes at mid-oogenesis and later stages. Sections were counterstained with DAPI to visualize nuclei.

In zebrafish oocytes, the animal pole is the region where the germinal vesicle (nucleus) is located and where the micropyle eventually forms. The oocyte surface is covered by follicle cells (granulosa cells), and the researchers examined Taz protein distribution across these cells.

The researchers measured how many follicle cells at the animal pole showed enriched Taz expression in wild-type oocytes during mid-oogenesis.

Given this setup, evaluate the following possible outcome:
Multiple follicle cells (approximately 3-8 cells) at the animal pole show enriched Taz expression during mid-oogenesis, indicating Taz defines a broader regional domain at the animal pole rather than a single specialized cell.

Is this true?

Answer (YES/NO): NO